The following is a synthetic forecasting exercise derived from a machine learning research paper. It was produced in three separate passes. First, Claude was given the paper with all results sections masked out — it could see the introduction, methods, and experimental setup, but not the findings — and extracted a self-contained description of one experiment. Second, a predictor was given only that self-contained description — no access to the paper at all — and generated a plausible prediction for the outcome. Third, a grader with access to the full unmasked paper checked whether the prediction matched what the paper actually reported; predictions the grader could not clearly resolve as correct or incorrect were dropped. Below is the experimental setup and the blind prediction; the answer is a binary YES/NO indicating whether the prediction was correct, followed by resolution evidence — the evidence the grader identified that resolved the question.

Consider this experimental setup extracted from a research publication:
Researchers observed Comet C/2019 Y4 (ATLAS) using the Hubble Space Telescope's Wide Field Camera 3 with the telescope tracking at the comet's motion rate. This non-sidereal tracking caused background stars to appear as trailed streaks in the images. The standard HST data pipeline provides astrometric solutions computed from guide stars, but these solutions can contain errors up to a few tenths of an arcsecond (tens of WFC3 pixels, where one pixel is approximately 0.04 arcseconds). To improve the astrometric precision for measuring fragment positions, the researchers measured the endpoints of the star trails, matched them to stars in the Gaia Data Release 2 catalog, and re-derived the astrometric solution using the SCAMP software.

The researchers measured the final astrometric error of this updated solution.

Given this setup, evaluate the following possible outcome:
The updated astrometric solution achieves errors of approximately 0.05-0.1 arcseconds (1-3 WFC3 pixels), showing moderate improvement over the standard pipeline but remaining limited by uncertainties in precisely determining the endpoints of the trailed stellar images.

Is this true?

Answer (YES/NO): NO